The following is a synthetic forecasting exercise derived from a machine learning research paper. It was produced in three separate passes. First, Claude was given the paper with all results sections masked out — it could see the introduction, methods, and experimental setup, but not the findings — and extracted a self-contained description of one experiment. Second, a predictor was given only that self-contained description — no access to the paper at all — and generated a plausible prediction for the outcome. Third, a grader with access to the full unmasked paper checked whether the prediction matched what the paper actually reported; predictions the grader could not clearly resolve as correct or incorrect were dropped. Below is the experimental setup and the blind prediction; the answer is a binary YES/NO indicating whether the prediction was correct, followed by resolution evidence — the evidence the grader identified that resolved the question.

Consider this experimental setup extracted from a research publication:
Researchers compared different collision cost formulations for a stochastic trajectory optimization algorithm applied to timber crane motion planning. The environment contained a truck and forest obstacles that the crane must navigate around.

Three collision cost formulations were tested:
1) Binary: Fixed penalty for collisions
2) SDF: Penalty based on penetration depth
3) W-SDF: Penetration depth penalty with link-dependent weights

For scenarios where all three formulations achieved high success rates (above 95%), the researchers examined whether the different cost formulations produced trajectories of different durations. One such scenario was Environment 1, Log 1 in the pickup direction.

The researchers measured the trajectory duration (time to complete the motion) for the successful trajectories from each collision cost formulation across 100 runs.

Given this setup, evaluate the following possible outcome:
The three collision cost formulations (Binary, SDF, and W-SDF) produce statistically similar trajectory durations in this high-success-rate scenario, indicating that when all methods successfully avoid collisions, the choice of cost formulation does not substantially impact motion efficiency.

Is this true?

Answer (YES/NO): YES